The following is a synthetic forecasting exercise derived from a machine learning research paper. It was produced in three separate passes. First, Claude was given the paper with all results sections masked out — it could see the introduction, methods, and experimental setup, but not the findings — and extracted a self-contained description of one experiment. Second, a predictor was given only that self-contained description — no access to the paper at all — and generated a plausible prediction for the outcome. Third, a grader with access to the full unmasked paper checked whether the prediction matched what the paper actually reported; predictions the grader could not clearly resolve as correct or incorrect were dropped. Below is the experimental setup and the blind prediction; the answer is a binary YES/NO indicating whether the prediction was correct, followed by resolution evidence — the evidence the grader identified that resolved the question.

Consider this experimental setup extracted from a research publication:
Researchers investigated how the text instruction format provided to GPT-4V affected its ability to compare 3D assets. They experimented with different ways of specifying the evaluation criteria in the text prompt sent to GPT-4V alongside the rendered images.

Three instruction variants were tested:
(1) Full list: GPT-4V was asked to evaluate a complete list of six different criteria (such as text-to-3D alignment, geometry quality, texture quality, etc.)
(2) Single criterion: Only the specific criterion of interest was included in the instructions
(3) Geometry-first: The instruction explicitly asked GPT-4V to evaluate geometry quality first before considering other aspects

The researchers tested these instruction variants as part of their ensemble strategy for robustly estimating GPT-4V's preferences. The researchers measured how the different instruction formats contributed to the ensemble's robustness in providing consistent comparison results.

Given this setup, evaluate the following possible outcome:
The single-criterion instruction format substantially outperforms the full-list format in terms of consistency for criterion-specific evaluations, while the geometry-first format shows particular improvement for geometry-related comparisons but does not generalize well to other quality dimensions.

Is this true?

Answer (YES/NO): NO